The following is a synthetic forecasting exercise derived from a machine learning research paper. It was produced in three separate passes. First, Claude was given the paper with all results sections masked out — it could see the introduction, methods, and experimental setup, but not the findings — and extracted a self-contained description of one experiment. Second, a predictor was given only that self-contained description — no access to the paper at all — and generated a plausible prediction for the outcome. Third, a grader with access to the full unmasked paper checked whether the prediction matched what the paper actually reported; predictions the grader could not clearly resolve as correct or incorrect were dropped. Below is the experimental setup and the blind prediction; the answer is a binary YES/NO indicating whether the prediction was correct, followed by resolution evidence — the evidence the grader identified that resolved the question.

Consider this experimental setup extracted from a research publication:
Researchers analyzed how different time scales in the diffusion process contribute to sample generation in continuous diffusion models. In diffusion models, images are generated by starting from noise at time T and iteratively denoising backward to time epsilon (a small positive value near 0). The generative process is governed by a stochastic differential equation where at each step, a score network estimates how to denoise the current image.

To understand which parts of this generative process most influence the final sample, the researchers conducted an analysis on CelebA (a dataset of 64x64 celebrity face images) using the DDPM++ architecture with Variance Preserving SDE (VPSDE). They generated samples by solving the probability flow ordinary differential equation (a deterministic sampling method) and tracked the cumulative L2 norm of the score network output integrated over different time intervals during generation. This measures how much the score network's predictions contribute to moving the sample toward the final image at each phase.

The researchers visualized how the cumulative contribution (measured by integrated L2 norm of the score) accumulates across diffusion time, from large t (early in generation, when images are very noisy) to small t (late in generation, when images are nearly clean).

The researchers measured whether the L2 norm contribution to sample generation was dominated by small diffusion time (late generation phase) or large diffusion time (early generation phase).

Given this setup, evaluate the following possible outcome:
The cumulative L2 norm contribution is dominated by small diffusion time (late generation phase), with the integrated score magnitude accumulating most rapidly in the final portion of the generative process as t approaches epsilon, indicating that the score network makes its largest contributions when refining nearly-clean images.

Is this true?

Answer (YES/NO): NO